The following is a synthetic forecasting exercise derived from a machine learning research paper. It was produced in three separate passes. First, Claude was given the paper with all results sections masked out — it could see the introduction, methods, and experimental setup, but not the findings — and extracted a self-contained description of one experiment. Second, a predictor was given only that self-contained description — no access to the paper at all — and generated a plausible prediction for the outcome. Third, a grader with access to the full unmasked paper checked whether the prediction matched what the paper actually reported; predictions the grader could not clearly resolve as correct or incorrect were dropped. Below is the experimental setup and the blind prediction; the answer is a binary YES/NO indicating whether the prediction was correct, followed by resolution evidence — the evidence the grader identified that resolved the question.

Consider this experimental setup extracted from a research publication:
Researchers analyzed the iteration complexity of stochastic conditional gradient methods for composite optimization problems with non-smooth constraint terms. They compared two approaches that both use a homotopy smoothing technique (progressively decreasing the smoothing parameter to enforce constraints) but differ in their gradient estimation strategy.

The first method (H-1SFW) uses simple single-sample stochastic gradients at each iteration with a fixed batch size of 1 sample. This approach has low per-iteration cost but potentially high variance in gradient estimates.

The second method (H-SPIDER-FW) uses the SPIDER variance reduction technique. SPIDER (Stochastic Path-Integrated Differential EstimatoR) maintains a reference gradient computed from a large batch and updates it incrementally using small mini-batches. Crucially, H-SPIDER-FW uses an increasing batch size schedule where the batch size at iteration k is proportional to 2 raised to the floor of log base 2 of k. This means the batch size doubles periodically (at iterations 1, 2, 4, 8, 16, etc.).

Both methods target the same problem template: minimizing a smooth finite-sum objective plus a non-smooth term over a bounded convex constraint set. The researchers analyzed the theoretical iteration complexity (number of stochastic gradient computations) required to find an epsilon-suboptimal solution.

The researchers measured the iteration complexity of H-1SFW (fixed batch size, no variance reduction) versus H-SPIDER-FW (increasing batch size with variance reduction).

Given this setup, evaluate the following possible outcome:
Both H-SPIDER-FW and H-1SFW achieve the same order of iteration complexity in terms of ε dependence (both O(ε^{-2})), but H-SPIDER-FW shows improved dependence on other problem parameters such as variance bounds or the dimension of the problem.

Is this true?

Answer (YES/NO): NO